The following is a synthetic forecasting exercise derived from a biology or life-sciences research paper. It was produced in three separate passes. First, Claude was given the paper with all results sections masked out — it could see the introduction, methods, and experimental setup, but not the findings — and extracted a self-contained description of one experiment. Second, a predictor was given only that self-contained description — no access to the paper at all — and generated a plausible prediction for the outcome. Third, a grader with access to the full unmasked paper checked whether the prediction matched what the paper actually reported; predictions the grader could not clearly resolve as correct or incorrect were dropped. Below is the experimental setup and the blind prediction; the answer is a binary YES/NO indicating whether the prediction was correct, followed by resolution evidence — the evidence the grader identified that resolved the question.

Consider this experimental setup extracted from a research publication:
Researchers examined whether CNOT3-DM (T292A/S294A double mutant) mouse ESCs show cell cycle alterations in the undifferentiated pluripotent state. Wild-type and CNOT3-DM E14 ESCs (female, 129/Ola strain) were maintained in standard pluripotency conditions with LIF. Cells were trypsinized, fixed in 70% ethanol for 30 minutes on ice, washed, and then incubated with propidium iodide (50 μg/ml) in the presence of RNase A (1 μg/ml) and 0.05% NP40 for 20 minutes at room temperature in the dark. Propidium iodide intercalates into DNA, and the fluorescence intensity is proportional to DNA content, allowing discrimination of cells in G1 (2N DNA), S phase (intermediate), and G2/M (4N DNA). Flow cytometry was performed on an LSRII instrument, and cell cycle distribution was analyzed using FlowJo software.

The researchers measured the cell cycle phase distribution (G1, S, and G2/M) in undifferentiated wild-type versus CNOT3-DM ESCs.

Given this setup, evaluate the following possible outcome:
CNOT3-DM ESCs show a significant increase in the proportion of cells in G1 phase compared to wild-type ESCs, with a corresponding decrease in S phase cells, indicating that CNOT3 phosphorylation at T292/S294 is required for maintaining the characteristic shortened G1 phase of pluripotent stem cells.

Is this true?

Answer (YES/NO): NO